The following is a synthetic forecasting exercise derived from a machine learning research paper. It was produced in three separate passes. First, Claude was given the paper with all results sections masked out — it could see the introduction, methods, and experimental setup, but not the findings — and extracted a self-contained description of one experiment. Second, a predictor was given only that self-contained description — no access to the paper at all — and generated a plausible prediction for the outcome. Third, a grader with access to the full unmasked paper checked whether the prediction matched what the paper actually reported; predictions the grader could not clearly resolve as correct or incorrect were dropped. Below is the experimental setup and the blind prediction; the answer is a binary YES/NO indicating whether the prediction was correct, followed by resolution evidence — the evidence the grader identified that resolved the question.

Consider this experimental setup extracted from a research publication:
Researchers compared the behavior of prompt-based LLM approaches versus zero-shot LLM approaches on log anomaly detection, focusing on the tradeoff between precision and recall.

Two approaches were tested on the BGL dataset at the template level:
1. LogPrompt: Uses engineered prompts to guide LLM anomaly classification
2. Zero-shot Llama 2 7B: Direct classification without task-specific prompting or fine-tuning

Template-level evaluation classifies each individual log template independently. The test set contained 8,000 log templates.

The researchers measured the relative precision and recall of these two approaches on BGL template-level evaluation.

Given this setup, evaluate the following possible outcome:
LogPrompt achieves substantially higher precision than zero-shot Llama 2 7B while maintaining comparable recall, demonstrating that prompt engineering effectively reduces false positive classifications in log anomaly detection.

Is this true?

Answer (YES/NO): NO